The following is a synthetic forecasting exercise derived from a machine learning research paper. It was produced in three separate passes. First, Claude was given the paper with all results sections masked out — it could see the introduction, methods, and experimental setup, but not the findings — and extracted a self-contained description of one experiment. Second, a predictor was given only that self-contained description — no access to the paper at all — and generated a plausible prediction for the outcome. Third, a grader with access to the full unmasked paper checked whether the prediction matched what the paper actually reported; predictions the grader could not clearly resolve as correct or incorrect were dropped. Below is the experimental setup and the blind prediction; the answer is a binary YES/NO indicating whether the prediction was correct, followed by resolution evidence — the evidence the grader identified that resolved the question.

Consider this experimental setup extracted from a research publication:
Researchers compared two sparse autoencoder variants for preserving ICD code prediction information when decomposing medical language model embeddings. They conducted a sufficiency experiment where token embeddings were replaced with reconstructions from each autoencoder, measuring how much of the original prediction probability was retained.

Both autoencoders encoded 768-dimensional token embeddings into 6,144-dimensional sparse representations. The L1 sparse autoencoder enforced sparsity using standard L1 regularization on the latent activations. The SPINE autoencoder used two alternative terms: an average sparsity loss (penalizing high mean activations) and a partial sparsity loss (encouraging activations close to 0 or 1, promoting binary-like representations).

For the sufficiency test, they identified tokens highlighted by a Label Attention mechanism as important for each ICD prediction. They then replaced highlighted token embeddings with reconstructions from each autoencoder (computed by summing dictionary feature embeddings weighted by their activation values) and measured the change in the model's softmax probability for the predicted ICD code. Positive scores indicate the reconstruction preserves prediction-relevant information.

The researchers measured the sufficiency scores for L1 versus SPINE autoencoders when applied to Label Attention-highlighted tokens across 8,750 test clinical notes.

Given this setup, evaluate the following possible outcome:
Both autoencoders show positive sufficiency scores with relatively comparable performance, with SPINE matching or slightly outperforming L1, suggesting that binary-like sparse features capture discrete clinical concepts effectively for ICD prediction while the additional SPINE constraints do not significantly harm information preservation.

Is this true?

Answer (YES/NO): NO